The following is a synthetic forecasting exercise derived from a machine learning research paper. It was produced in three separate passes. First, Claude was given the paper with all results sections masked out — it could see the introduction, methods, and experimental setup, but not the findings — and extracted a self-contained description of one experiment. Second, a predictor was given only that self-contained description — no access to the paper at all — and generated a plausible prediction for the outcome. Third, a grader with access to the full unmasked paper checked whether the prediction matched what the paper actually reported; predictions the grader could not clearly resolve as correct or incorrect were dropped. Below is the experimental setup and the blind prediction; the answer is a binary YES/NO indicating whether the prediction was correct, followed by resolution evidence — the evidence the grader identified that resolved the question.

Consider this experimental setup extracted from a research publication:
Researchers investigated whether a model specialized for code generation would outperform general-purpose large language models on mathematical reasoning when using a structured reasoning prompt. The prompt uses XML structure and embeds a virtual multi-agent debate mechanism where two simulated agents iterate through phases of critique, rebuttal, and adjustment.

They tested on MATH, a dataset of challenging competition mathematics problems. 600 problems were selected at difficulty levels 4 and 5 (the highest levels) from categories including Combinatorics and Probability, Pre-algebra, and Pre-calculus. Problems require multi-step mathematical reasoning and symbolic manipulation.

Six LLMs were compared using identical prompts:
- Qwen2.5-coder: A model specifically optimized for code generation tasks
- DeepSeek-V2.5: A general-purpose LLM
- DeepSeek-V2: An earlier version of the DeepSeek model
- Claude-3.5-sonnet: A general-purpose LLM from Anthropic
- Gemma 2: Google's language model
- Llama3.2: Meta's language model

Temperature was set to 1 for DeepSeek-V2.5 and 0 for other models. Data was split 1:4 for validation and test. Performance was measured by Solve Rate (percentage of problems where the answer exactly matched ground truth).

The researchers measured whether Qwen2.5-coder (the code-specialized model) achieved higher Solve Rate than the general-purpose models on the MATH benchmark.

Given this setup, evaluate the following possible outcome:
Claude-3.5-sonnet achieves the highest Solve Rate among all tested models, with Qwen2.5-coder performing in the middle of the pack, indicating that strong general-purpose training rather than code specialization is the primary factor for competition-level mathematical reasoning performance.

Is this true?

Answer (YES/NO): NO